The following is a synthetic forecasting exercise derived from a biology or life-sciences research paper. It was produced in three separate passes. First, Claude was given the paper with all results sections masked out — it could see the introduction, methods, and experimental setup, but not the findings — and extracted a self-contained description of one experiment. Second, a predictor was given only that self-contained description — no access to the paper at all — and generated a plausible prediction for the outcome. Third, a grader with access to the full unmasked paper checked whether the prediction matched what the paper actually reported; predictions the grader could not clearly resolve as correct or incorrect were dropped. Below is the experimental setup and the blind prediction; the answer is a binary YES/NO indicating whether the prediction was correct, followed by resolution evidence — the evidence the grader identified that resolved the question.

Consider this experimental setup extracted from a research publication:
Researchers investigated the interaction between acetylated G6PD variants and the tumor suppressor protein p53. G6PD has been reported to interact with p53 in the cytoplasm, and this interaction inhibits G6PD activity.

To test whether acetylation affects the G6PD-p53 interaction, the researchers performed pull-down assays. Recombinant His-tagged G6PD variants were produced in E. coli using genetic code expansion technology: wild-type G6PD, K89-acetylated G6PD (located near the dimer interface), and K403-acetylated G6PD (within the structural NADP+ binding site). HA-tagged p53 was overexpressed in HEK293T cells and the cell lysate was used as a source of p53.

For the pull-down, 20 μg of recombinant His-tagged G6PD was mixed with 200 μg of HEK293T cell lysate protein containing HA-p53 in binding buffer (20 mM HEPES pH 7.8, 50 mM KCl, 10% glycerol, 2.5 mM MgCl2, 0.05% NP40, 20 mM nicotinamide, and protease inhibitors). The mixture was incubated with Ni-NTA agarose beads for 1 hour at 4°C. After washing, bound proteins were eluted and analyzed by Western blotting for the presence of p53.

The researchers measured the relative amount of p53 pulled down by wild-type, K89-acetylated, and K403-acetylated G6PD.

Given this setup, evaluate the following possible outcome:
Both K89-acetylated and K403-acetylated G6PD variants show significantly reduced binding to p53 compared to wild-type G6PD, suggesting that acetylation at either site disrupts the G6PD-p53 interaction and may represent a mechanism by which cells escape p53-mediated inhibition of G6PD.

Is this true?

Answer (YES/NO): NO